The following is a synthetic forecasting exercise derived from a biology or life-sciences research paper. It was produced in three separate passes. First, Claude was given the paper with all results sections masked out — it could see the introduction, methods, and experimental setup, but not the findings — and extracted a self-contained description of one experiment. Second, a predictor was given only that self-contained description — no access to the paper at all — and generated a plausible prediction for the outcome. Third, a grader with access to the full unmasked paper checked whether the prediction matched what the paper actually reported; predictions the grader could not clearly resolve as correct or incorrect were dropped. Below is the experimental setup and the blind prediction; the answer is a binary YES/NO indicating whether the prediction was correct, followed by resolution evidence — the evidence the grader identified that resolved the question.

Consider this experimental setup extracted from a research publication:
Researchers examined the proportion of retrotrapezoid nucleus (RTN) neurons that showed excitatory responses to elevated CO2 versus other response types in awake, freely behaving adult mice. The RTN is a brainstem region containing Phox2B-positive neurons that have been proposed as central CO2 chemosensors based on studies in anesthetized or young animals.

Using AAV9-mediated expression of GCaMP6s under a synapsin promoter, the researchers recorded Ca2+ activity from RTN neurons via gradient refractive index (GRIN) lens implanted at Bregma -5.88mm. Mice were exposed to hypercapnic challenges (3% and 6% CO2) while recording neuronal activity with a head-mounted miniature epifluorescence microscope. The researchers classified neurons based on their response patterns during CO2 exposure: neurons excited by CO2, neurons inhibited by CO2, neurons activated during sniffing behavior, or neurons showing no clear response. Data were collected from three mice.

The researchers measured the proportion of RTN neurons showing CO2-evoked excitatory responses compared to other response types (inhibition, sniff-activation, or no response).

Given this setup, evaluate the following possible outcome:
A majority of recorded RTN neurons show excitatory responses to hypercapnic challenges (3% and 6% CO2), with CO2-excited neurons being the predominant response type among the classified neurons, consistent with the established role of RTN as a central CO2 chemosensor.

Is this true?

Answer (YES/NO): NO